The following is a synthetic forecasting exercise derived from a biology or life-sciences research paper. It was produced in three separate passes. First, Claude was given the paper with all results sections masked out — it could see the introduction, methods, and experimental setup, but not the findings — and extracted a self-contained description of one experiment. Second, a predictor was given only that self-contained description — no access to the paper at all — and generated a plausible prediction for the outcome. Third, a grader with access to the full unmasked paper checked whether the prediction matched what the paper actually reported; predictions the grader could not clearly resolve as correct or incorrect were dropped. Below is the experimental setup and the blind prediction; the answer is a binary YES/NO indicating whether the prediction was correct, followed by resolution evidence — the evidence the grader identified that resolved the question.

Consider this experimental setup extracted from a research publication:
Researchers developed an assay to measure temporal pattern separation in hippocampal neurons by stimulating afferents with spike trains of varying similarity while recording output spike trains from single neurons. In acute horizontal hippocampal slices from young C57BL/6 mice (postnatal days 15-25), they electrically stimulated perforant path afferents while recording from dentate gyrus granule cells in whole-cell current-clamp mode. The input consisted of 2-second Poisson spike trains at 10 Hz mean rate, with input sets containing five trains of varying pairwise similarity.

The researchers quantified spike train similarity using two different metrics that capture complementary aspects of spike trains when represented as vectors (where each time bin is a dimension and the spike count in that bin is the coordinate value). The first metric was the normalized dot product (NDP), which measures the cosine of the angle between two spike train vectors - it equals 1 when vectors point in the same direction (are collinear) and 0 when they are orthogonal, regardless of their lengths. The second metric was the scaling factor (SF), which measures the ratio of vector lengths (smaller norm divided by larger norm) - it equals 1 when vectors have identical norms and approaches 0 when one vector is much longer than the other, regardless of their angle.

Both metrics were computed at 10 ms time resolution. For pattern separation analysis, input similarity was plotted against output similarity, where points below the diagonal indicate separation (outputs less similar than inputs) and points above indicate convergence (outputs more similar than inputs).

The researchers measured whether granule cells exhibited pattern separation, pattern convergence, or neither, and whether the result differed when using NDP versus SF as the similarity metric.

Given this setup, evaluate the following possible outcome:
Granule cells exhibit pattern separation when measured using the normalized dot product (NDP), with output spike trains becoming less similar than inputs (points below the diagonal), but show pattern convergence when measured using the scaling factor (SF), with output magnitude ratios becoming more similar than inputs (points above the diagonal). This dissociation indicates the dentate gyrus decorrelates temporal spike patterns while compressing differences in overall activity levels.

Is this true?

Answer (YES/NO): NO